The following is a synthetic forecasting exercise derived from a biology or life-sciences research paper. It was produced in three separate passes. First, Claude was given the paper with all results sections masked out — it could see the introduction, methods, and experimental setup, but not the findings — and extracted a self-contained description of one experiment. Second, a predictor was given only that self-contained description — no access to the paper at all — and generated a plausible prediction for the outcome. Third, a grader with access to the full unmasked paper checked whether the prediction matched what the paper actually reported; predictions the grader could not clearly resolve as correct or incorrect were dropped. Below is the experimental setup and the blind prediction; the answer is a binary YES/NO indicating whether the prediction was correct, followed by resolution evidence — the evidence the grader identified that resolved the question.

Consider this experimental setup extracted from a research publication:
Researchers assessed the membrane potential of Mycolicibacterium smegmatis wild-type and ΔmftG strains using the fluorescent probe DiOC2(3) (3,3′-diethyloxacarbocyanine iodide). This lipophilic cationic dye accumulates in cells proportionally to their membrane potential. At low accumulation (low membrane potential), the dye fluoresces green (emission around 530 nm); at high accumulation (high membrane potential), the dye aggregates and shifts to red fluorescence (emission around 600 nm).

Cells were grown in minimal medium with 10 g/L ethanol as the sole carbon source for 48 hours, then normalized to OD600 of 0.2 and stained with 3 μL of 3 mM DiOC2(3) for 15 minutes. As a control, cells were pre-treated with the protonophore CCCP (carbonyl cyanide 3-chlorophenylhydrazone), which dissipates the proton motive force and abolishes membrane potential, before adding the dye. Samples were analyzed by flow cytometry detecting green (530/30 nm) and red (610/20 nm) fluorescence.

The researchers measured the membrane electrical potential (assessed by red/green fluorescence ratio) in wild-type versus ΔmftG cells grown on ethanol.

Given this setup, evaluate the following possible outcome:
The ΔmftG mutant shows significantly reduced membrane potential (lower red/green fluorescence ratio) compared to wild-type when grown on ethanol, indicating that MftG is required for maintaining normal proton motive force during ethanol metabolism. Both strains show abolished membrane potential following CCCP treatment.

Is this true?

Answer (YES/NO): NO